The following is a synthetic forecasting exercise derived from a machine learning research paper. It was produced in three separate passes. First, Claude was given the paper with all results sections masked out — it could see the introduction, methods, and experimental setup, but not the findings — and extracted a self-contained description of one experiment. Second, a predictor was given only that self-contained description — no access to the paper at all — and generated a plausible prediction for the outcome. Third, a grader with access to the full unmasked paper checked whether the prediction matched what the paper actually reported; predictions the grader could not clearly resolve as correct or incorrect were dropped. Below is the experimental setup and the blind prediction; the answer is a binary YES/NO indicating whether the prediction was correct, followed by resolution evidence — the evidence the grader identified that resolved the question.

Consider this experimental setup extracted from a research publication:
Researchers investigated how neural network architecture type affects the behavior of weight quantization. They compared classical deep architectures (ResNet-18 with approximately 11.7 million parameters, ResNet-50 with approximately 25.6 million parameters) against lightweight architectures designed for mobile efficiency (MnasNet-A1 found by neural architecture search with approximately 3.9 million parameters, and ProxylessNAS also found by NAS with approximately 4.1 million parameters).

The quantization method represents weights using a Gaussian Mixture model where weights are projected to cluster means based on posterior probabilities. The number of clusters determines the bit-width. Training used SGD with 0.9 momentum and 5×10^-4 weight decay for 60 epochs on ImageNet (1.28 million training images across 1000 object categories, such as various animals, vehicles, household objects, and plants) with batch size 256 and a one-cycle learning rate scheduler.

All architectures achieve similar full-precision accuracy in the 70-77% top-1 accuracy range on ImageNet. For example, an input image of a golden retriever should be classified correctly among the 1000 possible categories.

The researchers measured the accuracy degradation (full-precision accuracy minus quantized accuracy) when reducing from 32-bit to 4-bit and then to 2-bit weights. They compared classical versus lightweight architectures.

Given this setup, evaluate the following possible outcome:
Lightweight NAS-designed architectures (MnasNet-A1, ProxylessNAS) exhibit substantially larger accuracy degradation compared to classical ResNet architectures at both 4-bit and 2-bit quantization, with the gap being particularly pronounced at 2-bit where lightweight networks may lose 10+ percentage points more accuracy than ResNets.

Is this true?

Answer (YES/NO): NO